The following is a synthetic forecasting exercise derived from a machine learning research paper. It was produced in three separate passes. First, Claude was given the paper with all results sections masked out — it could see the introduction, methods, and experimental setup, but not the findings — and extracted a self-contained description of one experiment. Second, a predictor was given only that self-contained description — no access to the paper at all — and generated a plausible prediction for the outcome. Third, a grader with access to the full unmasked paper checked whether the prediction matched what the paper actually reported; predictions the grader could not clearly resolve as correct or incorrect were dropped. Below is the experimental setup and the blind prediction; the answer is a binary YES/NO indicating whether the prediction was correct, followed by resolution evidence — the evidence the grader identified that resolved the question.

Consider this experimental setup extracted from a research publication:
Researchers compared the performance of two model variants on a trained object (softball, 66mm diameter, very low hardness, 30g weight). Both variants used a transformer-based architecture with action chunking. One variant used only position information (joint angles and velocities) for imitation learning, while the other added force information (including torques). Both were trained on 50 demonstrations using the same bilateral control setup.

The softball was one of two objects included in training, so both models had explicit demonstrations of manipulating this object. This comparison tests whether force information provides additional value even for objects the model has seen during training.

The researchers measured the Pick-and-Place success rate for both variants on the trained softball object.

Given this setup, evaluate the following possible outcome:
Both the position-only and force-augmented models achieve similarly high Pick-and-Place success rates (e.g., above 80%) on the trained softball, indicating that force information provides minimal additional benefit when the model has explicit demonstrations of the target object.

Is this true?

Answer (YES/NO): NO